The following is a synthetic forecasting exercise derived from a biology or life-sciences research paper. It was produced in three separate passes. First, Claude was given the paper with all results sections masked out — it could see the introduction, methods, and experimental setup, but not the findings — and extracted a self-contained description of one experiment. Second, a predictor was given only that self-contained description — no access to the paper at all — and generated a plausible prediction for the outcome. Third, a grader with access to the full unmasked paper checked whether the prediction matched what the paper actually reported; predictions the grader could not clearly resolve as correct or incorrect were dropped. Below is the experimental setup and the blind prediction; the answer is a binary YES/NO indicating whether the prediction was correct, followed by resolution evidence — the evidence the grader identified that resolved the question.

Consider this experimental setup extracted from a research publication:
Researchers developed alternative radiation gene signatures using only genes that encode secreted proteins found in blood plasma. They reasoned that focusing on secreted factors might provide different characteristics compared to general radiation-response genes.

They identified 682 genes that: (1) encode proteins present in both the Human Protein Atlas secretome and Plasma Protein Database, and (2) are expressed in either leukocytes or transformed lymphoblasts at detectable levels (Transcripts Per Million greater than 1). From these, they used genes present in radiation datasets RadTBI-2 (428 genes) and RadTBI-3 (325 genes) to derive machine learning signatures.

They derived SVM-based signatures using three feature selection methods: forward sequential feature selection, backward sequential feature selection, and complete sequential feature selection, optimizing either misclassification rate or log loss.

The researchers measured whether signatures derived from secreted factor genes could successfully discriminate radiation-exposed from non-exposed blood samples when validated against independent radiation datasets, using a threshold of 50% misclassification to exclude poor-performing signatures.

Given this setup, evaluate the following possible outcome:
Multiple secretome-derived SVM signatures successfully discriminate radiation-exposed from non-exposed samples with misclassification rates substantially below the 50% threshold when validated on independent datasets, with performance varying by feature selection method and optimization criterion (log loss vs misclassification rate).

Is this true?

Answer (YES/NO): YES